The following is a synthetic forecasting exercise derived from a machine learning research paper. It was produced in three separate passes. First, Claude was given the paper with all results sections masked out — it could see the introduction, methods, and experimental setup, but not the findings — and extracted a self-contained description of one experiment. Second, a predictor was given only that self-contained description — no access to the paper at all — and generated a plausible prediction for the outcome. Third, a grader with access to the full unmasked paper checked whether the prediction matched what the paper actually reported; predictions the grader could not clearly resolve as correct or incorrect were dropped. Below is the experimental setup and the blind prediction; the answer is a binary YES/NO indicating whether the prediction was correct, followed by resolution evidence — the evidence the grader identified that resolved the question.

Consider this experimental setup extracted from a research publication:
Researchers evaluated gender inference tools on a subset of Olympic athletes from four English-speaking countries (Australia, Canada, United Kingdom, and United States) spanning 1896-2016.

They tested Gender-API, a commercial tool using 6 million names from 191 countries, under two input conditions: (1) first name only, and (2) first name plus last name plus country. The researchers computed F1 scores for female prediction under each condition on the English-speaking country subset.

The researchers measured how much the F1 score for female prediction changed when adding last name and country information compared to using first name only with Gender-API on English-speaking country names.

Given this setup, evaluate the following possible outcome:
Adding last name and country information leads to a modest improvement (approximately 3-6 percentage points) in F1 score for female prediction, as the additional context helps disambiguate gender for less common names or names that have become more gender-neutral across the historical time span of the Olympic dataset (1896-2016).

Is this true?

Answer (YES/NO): NO